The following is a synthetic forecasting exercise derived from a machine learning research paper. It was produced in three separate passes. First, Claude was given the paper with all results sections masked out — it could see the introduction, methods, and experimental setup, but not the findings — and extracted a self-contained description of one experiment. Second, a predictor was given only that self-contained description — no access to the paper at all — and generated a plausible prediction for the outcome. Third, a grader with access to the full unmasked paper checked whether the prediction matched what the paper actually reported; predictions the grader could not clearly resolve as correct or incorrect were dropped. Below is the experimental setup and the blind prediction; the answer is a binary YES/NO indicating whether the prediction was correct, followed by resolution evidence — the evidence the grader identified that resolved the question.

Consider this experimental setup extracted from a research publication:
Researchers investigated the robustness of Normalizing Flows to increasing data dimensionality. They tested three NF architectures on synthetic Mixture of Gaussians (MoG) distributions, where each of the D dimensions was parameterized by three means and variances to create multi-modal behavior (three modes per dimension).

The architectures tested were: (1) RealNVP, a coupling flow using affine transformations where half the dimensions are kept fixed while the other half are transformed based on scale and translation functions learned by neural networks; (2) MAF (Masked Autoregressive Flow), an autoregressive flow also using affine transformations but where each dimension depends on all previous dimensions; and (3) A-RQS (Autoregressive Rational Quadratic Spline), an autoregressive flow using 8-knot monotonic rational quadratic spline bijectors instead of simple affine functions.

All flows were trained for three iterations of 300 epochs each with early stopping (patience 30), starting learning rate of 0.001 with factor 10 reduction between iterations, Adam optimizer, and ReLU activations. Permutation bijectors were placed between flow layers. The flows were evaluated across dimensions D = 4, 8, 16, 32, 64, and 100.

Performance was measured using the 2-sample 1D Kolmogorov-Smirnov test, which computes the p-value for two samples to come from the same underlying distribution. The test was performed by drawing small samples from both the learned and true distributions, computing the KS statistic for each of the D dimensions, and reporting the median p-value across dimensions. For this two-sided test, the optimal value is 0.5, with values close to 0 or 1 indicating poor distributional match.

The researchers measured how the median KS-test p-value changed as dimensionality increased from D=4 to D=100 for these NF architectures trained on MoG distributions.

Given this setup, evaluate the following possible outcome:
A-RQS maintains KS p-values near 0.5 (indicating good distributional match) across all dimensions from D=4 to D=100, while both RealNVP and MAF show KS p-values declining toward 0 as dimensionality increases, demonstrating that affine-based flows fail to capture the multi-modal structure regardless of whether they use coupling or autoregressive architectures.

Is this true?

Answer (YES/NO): YES